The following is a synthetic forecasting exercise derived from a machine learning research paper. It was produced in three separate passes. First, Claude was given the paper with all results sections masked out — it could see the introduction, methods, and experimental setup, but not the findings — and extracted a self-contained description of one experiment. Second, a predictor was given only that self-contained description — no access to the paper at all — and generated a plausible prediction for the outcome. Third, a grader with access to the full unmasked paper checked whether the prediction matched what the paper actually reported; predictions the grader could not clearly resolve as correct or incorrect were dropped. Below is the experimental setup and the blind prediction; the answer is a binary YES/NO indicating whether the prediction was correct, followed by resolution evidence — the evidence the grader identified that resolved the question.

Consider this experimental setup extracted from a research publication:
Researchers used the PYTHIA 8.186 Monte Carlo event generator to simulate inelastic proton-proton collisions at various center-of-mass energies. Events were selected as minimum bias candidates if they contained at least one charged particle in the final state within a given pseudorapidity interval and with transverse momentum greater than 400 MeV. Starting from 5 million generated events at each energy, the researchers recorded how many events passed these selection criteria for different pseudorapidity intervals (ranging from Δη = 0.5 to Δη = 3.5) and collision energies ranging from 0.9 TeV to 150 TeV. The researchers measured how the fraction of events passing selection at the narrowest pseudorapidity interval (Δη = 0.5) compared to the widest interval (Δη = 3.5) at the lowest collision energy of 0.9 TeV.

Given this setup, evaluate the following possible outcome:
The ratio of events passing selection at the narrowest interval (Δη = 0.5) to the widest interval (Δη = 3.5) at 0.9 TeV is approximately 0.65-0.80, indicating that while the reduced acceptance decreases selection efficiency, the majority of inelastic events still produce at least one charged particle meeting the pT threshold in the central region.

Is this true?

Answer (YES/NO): YES